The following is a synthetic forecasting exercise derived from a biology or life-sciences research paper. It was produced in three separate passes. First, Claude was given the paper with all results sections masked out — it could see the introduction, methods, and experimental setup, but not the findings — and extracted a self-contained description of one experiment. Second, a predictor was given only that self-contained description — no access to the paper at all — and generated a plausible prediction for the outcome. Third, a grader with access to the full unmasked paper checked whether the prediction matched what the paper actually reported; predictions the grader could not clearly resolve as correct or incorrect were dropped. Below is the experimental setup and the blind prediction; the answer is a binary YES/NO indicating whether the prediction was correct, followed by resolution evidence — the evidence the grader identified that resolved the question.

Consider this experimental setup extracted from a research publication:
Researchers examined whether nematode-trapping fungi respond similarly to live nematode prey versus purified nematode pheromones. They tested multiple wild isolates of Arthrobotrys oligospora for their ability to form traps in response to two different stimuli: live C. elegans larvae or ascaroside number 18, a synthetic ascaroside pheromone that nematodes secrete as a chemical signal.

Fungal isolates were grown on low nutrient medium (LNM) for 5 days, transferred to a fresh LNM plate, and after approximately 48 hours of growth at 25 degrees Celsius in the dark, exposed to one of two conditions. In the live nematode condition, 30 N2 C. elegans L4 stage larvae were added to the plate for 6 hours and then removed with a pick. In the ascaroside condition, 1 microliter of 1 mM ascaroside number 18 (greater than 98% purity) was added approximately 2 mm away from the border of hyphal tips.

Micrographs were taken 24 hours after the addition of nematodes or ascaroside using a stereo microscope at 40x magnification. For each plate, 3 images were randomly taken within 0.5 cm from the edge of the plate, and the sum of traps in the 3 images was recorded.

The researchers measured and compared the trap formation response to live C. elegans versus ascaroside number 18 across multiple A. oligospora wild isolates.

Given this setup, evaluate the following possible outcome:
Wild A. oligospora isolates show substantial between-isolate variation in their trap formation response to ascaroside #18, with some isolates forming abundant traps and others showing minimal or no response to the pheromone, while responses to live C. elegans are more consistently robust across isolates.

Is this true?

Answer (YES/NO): NO